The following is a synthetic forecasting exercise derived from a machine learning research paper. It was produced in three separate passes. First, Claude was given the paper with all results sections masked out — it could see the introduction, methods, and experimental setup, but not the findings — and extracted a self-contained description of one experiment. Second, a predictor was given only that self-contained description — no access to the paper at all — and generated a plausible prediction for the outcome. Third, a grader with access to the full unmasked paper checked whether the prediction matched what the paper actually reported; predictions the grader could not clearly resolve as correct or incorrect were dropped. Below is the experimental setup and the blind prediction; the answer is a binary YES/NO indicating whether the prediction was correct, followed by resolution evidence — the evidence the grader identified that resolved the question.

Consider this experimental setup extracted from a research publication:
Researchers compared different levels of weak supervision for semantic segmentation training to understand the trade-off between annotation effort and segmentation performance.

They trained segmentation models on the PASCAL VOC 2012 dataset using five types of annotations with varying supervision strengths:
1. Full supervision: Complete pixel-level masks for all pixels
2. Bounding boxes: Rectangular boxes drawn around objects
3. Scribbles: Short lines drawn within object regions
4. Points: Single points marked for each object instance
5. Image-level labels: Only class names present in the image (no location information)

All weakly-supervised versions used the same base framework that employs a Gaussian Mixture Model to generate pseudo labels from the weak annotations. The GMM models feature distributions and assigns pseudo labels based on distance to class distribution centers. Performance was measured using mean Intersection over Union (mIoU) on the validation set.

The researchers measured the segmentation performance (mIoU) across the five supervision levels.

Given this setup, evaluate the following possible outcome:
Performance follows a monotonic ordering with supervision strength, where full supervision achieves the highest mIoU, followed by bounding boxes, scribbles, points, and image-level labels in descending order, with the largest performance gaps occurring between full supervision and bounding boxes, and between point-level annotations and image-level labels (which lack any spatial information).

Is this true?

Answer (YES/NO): NO